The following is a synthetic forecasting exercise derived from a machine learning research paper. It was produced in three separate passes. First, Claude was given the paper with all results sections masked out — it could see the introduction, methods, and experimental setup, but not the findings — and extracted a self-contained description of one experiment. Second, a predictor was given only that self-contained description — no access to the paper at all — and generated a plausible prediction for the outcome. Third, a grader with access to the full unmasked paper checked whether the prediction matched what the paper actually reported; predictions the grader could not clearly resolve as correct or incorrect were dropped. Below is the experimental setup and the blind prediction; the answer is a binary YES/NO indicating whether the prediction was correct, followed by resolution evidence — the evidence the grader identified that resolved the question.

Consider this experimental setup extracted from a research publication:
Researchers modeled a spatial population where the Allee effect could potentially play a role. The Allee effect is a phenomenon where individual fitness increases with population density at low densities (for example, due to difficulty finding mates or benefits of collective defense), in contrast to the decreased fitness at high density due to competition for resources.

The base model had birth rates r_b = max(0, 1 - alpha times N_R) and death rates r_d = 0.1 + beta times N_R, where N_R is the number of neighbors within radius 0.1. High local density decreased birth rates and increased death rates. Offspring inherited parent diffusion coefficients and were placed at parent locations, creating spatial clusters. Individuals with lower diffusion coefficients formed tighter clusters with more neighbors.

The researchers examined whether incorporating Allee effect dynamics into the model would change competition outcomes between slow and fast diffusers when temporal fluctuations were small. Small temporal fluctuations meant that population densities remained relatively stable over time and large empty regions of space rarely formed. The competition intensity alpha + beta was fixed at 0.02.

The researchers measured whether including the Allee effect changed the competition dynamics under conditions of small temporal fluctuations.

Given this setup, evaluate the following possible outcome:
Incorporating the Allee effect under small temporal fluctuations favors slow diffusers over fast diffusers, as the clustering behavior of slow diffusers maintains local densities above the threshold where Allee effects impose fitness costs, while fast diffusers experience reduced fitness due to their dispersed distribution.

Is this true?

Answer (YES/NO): NO